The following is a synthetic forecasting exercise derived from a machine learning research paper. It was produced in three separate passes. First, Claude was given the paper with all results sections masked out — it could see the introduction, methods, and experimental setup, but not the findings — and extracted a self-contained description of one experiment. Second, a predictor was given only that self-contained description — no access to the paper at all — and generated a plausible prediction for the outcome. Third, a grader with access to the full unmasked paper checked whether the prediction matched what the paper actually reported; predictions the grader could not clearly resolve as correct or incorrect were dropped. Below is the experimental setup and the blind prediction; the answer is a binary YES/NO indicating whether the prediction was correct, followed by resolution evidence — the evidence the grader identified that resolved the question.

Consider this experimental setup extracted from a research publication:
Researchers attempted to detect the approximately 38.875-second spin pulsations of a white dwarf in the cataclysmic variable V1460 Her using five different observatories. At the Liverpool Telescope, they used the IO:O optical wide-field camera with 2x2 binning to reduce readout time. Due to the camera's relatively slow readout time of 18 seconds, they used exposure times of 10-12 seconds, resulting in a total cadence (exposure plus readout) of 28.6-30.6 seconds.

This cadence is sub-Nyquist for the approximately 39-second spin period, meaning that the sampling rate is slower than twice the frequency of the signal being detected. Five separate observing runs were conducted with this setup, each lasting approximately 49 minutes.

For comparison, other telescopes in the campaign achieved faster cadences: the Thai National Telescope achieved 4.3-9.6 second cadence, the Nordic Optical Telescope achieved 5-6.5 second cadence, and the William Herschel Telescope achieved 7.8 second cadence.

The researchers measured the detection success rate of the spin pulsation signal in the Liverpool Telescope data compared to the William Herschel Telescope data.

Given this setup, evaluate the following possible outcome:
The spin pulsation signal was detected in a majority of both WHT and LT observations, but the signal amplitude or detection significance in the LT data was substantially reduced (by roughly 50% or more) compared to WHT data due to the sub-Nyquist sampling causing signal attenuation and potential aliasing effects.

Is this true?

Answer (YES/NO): NO